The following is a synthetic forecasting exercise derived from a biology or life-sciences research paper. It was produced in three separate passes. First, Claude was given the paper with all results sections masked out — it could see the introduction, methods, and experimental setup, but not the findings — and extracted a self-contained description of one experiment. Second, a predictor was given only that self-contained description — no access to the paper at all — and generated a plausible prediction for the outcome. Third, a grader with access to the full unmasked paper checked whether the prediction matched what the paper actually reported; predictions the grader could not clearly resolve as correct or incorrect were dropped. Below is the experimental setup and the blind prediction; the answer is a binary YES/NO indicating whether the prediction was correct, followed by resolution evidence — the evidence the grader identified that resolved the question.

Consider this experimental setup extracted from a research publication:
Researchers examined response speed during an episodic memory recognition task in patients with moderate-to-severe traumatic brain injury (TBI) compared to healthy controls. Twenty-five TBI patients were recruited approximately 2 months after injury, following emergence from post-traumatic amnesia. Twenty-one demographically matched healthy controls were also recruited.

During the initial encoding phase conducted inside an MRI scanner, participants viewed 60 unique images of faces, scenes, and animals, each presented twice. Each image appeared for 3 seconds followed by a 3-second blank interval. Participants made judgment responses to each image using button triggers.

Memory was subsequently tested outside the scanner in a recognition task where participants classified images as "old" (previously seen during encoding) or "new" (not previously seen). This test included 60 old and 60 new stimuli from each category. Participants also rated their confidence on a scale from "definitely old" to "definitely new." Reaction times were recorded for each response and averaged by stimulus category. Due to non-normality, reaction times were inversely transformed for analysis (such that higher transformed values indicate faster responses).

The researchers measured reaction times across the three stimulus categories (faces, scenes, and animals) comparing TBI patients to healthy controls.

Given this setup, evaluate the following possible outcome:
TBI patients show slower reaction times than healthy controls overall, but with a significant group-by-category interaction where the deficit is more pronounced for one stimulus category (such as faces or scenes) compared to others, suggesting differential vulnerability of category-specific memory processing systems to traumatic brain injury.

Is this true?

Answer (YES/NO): NO